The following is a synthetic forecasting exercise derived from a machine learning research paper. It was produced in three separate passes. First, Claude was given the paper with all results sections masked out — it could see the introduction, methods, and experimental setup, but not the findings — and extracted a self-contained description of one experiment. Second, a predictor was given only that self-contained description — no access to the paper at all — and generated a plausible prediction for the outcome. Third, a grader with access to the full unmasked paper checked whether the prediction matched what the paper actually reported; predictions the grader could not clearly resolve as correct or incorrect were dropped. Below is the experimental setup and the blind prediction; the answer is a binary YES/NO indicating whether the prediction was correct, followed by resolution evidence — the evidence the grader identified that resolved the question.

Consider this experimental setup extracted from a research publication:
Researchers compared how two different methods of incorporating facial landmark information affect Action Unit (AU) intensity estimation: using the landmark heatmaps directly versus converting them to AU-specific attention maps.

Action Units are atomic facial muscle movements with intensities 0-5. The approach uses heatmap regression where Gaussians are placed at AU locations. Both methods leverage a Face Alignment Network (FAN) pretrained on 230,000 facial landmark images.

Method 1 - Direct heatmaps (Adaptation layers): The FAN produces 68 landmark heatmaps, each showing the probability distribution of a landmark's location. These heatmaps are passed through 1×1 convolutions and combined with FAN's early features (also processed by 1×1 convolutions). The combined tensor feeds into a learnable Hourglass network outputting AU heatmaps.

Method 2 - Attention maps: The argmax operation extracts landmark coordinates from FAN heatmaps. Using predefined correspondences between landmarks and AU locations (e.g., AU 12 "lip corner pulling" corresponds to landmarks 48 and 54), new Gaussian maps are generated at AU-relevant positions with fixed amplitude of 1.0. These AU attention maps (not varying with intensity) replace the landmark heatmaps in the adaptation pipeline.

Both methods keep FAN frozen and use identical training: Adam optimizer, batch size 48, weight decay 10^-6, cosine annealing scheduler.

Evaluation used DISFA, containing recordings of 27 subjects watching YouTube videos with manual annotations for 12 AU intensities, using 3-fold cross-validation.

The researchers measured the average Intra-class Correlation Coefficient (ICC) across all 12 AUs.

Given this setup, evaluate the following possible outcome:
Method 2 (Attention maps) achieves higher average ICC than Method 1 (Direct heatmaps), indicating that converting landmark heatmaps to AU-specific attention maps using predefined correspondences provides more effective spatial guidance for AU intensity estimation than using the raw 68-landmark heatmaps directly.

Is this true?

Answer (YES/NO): NO